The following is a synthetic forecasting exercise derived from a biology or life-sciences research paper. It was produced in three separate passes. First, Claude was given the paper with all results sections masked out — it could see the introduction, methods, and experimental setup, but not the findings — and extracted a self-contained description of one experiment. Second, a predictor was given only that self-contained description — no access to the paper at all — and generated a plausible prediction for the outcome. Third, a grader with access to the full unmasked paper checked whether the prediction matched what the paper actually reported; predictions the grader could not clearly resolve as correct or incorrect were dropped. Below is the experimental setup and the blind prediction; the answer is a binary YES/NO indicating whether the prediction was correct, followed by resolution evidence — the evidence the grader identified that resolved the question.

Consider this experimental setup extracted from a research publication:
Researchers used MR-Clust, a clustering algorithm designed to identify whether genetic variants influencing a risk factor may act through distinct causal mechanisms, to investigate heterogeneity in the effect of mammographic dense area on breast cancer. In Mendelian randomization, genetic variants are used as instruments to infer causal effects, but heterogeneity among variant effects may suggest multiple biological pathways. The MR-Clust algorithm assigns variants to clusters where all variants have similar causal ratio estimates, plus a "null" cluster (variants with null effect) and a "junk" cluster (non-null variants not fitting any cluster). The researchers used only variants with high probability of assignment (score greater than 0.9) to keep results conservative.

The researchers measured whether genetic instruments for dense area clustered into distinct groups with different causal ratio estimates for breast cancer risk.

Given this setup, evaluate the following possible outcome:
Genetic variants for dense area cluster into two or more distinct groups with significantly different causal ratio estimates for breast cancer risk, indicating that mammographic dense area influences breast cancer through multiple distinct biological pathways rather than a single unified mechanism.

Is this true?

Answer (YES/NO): YES